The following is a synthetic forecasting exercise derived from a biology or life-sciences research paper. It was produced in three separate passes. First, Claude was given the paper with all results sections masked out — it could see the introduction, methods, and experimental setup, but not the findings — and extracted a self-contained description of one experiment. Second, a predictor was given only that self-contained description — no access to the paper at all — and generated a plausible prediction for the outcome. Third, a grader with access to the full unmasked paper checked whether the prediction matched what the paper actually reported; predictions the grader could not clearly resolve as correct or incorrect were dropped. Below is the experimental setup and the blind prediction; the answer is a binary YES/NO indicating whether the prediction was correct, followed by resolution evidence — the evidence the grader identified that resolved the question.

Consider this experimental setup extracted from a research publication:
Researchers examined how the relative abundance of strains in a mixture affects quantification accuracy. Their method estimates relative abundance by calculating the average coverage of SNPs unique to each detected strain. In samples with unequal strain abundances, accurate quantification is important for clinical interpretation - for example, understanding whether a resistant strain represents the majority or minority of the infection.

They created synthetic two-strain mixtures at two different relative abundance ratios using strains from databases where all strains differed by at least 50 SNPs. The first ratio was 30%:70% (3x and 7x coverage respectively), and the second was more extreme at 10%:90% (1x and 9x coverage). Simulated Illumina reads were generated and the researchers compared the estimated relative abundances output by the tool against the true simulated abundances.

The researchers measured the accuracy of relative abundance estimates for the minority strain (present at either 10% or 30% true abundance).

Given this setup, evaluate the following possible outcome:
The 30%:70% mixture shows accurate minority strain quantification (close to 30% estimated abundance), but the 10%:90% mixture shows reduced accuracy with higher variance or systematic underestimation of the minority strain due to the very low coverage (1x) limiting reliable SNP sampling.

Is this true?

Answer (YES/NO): NO